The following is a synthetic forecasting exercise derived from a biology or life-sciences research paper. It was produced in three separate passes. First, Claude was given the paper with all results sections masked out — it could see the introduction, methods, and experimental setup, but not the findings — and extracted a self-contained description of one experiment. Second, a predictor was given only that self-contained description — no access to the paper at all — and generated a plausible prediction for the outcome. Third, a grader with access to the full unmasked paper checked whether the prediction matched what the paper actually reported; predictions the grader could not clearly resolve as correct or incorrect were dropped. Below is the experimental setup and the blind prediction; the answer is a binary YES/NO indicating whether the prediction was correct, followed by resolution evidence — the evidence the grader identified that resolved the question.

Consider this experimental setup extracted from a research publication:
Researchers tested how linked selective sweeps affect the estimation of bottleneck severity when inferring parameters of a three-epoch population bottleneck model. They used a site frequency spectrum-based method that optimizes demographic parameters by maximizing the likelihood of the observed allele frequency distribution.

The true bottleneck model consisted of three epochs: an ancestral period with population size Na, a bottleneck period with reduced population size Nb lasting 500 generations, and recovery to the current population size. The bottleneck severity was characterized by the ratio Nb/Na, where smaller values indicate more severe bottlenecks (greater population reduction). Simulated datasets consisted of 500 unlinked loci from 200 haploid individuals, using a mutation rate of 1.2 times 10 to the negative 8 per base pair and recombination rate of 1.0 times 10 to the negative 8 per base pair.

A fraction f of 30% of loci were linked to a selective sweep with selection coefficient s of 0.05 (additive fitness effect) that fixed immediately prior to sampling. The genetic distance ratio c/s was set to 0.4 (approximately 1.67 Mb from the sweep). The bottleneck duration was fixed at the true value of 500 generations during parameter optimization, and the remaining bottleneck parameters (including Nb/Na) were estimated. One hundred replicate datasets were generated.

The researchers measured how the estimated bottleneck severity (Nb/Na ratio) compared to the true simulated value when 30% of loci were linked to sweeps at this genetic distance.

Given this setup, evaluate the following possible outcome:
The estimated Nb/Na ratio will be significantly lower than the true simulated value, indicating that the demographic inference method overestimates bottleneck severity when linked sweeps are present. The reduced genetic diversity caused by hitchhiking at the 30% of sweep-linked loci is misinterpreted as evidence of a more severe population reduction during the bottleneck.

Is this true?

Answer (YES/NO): YES